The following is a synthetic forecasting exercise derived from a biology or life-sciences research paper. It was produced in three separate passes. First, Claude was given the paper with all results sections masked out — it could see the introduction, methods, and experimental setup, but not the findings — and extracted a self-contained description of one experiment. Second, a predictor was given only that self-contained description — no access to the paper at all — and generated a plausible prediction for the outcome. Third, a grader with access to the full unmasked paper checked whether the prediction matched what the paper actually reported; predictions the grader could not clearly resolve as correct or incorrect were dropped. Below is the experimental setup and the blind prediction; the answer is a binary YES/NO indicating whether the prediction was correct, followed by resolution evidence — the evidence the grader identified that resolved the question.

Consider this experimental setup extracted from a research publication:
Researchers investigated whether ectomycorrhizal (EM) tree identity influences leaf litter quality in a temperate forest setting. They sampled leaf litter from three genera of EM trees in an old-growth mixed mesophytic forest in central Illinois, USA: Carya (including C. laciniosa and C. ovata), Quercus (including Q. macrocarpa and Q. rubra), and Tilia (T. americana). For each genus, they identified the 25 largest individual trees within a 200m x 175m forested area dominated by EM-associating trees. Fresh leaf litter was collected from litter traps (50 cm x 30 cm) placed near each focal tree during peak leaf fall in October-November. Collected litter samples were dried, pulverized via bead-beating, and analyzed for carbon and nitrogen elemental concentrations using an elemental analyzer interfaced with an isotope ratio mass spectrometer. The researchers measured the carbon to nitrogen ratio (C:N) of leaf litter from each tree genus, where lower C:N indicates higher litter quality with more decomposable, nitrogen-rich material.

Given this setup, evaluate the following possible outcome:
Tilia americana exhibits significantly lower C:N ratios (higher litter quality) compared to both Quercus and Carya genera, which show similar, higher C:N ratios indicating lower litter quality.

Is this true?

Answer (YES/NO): NO